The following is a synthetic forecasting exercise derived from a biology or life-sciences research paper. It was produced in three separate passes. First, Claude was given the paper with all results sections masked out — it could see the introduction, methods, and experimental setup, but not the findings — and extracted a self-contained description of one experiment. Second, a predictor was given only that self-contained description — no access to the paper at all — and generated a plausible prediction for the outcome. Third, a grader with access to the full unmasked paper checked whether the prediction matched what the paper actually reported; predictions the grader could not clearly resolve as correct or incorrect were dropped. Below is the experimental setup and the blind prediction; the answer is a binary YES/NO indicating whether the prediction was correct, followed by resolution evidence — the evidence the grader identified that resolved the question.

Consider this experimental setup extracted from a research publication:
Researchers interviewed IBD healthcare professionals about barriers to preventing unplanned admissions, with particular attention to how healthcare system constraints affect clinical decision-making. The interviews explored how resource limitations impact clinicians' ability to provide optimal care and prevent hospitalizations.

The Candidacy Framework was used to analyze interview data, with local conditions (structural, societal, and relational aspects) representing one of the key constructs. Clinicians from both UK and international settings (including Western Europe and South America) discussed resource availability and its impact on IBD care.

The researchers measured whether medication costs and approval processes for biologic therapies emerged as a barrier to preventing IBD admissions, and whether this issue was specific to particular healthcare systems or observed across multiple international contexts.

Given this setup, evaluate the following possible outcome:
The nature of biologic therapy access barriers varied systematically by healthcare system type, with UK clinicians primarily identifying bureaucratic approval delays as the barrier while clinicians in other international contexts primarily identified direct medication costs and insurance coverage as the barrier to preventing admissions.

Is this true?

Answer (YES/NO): NO